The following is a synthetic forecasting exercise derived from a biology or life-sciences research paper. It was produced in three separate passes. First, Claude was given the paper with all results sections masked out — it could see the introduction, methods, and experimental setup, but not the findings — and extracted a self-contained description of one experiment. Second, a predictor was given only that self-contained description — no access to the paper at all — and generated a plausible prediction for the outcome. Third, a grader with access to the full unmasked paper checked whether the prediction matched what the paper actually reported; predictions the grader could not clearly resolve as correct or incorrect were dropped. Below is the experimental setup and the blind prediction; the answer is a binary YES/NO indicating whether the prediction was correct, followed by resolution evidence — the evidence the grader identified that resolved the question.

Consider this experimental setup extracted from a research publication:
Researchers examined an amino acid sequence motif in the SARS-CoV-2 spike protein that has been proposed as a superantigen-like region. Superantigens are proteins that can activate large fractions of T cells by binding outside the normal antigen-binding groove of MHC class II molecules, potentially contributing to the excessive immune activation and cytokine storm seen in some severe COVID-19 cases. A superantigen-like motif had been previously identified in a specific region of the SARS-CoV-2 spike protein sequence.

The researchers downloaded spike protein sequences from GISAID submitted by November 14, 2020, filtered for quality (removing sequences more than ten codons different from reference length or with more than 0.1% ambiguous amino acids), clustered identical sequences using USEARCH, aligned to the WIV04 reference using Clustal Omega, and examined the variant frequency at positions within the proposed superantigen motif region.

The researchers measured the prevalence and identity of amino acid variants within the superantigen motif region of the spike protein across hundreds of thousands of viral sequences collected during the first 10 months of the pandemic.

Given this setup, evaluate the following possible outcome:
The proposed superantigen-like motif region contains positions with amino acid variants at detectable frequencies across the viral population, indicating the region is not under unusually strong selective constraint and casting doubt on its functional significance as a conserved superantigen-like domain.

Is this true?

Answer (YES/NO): NO